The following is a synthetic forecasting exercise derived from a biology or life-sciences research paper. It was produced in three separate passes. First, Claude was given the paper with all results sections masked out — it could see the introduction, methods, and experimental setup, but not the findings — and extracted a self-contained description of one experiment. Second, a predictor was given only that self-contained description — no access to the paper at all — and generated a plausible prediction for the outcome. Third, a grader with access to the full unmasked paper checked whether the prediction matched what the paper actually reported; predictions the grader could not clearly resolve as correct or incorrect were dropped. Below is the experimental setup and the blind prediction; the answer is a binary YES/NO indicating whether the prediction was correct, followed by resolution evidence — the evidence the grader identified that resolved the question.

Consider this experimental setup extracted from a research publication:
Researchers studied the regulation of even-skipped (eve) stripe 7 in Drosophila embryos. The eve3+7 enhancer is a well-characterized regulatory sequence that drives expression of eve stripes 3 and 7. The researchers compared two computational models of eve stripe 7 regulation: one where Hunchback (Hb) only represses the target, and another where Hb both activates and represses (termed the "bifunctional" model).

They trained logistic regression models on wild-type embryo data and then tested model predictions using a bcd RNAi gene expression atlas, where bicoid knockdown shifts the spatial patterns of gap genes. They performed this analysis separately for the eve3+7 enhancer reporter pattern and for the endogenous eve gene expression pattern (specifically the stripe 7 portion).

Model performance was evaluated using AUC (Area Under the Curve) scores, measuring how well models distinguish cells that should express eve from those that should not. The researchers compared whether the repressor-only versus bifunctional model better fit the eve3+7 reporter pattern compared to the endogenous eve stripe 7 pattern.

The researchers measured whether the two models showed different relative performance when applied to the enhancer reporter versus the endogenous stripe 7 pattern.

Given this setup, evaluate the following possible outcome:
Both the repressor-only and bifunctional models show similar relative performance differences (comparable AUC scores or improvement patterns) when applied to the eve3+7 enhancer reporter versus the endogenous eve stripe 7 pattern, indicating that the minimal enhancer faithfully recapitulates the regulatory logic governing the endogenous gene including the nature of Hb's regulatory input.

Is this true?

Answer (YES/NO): NO